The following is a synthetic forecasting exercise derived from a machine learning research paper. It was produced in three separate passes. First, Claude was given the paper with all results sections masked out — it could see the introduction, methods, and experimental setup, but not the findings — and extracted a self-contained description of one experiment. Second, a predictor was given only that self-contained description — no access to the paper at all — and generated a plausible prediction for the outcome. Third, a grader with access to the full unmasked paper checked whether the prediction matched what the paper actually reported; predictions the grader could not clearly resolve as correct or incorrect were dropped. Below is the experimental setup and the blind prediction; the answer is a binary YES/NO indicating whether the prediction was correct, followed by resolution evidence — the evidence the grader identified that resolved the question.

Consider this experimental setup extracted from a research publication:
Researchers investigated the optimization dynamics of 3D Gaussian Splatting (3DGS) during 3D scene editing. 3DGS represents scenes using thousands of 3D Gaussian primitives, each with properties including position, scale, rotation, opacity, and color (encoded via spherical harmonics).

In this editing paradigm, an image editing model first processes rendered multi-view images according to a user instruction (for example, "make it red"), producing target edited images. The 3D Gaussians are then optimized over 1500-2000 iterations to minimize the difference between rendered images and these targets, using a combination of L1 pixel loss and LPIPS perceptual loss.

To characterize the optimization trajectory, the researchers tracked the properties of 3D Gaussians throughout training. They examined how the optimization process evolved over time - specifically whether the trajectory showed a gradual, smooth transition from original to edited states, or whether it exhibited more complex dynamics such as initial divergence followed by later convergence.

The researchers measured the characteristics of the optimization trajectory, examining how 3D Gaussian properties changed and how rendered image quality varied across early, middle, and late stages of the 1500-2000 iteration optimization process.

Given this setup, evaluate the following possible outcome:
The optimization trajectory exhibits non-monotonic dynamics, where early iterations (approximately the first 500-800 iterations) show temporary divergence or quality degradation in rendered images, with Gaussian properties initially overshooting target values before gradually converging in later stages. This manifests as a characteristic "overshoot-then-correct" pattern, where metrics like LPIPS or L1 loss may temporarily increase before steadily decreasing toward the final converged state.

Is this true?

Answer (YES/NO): NO